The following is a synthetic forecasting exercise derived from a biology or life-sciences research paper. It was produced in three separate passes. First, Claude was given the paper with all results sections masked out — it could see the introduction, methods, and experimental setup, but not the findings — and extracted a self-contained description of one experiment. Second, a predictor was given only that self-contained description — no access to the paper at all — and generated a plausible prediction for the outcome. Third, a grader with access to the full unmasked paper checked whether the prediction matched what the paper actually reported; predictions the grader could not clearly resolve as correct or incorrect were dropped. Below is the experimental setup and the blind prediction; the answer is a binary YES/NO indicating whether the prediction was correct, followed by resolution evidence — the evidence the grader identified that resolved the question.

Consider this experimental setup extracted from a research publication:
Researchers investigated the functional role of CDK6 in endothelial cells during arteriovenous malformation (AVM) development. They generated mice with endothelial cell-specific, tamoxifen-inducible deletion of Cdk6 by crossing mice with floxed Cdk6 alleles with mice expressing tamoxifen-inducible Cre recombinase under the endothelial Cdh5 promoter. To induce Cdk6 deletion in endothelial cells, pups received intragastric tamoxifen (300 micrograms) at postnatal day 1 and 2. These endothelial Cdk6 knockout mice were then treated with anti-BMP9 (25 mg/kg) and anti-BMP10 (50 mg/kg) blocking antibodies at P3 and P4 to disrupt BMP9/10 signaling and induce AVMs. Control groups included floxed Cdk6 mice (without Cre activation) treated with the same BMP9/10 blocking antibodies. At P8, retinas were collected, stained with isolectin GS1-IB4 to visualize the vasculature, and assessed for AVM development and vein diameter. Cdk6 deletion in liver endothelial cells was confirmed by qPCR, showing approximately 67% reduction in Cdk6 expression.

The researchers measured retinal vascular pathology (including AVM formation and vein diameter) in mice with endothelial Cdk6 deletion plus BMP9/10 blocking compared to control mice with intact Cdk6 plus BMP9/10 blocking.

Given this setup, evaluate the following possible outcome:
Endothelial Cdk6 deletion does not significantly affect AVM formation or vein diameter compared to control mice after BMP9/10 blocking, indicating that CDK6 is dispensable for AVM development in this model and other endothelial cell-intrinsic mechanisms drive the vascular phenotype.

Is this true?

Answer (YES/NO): NO